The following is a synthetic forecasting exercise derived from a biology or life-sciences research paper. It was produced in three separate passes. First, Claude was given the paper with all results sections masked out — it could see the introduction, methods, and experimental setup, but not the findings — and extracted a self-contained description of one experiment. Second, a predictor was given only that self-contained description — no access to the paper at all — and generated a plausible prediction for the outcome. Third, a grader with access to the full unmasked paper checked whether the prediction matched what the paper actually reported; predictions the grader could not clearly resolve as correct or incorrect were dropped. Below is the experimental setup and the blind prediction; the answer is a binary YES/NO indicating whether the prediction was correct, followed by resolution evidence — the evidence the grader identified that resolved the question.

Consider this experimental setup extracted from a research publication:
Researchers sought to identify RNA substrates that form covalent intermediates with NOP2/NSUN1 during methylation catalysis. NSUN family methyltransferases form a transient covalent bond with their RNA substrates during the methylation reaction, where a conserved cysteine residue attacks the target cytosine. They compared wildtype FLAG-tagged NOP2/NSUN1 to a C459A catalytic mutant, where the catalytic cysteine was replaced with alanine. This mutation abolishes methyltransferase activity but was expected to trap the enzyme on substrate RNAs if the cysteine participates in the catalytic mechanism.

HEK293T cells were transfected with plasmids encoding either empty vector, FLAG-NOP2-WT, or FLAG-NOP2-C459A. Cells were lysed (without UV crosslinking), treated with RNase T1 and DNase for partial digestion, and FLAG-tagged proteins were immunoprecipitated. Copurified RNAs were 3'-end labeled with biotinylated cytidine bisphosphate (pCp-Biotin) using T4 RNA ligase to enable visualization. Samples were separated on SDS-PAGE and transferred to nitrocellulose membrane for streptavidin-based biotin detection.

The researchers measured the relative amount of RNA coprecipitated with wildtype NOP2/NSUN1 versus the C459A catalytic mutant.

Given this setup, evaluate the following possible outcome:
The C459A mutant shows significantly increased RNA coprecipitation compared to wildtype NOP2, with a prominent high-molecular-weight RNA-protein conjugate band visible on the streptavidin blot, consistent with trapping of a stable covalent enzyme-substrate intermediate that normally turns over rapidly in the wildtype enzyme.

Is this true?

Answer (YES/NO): YES